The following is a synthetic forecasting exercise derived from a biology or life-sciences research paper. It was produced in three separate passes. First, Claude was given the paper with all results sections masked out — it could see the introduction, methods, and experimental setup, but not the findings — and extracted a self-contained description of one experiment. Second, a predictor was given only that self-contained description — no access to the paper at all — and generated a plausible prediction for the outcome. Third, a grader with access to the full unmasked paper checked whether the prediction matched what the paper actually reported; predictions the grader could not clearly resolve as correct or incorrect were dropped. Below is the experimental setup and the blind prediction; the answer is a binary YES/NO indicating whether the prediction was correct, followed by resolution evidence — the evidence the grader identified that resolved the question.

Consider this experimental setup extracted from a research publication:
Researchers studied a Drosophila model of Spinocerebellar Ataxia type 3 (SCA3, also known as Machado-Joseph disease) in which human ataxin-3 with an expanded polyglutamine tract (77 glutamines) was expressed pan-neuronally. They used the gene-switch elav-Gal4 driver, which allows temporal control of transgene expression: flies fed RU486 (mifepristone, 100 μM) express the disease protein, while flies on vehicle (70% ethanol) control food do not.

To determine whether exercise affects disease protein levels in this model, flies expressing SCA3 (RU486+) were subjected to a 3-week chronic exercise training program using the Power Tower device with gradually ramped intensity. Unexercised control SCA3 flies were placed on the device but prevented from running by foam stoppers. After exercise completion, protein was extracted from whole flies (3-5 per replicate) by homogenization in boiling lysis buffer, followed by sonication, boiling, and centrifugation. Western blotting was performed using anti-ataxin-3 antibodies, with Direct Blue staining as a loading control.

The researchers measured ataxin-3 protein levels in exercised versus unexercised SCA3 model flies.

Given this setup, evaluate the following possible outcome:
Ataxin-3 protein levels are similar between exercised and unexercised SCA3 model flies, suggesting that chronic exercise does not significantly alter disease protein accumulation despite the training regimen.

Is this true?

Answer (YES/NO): YES